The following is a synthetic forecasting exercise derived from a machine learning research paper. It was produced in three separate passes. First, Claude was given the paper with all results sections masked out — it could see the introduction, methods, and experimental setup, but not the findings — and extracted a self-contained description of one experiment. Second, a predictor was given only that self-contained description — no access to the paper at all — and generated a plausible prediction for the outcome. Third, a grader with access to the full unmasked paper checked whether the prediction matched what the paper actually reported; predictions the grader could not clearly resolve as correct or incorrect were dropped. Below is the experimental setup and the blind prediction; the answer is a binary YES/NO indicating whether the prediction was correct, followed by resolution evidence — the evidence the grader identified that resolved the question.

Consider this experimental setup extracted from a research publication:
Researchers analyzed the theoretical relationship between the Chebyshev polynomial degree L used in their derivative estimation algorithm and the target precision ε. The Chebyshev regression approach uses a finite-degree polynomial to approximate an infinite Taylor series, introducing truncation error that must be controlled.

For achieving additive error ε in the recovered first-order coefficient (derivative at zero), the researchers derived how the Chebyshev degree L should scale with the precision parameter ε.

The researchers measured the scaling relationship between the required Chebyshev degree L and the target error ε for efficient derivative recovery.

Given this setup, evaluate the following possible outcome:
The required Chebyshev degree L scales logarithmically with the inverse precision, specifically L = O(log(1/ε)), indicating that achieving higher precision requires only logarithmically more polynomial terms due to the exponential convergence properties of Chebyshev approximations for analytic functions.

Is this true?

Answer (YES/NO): YES